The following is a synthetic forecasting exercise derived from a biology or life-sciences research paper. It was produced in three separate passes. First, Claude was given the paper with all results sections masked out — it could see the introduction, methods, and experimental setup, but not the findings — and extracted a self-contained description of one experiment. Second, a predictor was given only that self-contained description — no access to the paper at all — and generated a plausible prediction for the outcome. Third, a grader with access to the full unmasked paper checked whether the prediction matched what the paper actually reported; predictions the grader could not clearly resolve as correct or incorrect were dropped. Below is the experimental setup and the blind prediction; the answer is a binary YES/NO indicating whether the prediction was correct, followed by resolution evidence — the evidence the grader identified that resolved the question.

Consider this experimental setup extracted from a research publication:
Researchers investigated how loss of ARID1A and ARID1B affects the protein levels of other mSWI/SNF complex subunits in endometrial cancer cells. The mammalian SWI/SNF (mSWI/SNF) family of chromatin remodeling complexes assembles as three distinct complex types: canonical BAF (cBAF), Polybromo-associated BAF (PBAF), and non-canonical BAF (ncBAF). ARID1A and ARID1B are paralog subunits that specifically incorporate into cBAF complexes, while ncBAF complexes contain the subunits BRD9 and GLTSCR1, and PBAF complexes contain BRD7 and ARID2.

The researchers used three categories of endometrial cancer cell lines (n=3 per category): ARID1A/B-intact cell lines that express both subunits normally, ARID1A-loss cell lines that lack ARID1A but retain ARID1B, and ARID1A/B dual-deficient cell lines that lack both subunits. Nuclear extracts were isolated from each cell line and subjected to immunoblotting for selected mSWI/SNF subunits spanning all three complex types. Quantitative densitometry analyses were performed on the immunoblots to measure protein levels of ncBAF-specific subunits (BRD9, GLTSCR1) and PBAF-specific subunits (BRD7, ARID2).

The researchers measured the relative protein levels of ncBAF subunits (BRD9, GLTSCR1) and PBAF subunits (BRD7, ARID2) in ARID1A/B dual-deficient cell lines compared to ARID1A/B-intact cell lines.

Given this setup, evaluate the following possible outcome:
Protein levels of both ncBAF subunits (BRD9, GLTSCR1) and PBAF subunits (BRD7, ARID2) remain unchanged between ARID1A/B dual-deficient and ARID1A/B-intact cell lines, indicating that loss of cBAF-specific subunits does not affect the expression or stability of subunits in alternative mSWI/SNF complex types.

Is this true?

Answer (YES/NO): NO